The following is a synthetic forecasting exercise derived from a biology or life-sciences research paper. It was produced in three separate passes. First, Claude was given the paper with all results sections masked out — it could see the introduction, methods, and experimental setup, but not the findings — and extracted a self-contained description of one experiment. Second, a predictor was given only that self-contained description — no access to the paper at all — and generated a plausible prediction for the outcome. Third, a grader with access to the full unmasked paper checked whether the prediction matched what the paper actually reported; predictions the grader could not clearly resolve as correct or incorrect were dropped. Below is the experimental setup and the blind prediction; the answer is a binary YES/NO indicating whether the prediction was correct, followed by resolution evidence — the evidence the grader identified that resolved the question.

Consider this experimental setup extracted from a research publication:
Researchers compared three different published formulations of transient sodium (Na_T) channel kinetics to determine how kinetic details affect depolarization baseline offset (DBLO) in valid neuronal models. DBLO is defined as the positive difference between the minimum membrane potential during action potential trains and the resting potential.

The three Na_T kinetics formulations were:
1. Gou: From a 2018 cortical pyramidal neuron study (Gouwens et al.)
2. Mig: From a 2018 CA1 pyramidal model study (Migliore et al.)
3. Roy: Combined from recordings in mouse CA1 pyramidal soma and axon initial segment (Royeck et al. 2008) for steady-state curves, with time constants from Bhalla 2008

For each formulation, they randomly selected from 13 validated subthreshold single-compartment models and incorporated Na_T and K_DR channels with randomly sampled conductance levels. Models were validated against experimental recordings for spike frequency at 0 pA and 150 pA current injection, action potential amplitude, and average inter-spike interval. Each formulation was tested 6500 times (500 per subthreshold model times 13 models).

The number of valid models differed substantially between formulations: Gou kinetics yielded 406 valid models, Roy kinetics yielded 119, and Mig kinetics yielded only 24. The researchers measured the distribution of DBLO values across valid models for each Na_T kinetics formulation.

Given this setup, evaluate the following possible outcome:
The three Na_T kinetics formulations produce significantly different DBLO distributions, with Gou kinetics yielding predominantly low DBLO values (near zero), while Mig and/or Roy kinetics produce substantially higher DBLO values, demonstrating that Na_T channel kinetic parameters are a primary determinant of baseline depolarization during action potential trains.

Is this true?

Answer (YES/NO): NO